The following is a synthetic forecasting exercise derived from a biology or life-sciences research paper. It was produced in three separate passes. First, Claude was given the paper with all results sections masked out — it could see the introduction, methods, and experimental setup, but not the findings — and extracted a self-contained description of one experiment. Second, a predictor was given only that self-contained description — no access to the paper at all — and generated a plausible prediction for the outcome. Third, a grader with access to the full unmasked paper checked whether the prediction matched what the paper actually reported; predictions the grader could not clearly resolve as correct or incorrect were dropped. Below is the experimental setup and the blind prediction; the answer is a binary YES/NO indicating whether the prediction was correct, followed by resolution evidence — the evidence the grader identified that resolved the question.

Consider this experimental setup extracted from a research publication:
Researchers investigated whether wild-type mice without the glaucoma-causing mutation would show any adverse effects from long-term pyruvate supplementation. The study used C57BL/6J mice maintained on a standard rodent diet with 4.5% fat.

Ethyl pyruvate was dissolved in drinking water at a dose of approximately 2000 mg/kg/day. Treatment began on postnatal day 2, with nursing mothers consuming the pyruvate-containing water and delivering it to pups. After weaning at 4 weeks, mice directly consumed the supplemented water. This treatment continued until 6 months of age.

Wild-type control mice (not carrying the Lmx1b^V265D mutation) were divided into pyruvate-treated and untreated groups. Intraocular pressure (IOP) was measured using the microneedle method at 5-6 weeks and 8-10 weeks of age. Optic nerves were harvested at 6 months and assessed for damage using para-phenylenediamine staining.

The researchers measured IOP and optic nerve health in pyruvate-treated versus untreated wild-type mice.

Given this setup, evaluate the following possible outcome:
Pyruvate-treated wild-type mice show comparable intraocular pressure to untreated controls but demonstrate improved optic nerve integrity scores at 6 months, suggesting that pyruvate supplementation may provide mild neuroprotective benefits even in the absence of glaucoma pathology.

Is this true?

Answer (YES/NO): NO